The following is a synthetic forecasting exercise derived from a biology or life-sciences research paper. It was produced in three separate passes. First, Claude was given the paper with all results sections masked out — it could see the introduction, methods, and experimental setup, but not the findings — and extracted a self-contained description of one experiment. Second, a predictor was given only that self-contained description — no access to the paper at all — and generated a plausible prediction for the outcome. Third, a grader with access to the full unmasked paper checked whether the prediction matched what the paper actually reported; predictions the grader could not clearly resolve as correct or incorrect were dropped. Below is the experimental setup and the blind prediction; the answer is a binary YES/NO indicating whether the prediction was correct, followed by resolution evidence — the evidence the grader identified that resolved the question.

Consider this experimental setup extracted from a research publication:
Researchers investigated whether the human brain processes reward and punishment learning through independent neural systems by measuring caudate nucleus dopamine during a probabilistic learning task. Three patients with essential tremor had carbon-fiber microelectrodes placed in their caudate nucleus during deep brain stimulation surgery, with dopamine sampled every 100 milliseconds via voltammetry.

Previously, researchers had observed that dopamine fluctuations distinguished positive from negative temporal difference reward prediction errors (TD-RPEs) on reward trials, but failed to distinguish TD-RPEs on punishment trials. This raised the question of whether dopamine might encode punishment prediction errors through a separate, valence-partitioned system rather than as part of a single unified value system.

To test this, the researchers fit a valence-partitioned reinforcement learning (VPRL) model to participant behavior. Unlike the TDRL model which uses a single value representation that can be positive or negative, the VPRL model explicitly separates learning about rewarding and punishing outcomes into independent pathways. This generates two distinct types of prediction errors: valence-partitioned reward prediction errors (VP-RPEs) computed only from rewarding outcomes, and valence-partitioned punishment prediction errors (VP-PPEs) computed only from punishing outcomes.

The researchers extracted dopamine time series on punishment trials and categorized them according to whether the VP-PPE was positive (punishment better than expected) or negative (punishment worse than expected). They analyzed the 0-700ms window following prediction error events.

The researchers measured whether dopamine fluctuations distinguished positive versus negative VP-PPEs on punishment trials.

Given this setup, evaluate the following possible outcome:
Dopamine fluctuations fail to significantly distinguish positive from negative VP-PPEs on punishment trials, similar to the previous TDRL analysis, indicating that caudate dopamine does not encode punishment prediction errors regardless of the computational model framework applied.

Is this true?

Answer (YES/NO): NO